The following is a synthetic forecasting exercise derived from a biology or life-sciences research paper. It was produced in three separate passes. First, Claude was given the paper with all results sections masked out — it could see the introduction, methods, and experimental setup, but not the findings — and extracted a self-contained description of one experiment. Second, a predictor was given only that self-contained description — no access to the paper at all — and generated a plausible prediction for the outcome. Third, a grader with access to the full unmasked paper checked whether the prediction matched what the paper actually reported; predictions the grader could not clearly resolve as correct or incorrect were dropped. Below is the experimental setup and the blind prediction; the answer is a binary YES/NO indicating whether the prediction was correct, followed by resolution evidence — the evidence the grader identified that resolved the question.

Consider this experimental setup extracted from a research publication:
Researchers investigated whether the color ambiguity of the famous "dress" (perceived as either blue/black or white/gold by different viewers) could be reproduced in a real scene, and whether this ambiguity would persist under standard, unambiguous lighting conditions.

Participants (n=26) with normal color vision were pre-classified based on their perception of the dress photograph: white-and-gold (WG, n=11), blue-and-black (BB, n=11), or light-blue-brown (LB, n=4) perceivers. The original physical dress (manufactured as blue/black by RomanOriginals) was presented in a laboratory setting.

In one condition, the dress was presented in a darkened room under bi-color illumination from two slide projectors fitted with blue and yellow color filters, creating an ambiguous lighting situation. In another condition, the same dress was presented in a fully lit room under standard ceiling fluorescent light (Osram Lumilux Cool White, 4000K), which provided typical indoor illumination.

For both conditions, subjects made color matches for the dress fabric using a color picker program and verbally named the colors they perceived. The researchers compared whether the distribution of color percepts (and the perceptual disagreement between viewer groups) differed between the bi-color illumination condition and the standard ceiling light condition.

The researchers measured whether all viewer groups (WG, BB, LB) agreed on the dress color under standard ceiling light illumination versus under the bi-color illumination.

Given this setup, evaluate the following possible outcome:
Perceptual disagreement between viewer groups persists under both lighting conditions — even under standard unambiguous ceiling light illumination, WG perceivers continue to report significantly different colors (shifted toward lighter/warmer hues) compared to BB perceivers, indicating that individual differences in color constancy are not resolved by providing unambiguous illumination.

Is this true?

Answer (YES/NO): NO